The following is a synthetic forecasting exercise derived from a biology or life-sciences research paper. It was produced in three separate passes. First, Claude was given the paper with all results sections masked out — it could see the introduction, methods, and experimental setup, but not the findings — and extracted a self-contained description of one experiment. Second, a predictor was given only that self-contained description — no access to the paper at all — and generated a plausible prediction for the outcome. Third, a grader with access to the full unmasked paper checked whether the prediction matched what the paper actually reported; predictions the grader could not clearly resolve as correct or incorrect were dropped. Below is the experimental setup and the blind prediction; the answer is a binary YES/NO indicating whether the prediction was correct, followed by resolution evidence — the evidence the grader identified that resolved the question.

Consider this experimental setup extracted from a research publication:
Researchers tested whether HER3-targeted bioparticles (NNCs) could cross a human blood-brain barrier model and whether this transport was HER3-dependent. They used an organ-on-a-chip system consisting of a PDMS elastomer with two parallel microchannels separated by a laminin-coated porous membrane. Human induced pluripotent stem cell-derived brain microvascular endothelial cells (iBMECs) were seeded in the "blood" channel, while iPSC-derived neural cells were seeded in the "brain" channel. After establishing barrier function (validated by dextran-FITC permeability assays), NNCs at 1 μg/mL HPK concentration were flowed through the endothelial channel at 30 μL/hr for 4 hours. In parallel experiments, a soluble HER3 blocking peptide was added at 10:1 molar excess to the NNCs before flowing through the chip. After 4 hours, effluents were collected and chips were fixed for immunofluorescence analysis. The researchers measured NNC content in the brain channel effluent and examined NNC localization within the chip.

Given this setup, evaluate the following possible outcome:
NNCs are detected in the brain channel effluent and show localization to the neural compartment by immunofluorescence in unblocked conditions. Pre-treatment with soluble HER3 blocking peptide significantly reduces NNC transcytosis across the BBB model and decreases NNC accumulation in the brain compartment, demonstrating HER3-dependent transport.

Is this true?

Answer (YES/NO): YES